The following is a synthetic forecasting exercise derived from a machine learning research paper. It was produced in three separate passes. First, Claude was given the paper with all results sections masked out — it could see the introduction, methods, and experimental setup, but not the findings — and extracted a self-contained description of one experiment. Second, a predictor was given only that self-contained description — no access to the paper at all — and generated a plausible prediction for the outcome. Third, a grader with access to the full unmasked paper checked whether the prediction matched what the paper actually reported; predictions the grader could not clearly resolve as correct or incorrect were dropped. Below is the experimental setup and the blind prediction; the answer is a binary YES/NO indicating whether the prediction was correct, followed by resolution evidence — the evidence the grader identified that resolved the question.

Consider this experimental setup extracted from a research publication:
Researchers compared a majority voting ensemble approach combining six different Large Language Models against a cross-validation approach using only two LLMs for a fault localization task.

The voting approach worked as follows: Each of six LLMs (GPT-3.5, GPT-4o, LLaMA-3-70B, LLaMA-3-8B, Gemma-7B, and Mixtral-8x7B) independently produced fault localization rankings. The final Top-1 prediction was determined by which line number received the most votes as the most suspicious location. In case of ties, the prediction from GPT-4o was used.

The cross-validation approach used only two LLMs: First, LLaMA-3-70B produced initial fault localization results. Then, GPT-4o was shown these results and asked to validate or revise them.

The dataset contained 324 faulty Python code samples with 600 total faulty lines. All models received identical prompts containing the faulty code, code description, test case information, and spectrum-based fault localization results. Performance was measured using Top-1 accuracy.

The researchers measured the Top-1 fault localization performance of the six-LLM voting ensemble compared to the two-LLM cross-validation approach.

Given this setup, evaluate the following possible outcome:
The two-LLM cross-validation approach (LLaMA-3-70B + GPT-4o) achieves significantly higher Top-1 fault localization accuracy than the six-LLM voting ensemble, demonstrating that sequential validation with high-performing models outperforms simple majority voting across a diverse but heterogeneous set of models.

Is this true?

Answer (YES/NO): YES